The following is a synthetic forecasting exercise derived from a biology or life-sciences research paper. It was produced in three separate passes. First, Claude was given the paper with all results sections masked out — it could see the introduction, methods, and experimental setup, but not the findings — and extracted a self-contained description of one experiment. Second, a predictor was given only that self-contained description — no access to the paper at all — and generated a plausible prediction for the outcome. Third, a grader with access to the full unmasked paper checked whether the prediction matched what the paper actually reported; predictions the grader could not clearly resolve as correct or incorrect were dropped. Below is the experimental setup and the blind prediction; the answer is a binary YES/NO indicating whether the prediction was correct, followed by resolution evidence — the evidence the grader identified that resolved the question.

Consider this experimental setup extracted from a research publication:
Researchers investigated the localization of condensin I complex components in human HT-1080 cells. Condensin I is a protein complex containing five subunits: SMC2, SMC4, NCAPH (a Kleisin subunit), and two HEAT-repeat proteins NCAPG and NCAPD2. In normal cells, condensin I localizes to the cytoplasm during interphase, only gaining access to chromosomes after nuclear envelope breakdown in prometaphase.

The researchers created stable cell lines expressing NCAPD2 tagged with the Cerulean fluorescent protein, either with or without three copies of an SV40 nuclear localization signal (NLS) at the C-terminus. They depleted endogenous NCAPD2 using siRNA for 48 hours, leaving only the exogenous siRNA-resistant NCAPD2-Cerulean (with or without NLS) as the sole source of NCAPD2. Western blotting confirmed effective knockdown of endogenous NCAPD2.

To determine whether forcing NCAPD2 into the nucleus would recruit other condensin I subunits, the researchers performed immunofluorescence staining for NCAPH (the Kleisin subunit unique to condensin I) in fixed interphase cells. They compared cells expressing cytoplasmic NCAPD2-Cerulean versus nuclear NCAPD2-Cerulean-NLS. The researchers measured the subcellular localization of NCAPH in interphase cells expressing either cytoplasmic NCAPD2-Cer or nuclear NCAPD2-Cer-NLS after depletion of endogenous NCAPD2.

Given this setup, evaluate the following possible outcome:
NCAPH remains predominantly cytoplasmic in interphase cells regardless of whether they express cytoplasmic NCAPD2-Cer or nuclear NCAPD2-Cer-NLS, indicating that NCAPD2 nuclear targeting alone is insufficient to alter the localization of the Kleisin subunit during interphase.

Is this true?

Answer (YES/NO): NO